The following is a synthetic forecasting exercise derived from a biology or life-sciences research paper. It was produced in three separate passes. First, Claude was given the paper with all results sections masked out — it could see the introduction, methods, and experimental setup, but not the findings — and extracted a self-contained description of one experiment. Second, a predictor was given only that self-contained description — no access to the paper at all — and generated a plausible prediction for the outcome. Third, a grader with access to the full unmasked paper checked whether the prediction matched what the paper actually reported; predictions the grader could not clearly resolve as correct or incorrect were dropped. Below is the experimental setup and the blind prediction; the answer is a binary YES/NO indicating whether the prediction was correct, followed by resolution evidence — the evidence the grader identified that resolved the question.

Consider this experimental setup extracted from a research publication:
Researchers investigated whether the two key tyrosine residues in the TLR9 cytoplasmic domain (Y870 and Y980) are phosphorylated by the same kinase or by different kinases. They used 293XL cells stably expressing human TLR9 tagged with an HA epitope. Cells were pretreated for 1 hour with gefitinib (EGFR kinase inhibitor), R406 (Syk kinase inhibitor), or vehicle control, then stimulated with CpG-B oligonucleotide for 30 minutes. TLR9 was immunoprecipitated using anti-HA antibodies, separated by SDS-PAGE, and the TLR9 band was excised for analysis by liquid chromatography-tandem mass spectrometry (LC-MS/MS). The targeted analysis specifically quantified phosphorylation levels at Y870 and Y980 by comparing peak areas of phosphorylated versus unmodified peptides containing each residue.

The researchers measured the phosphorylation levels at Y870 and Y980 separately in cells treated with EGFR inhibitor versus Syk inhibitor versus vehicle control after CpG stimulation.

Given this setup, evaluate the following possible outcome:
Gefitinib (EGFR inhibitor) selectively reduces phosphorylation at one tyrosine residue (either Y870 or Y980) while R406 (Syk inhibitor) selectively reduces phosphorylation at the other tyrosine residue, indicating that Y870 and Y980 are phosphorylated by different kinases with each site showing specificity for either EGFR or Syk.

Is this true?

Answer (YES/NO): NO